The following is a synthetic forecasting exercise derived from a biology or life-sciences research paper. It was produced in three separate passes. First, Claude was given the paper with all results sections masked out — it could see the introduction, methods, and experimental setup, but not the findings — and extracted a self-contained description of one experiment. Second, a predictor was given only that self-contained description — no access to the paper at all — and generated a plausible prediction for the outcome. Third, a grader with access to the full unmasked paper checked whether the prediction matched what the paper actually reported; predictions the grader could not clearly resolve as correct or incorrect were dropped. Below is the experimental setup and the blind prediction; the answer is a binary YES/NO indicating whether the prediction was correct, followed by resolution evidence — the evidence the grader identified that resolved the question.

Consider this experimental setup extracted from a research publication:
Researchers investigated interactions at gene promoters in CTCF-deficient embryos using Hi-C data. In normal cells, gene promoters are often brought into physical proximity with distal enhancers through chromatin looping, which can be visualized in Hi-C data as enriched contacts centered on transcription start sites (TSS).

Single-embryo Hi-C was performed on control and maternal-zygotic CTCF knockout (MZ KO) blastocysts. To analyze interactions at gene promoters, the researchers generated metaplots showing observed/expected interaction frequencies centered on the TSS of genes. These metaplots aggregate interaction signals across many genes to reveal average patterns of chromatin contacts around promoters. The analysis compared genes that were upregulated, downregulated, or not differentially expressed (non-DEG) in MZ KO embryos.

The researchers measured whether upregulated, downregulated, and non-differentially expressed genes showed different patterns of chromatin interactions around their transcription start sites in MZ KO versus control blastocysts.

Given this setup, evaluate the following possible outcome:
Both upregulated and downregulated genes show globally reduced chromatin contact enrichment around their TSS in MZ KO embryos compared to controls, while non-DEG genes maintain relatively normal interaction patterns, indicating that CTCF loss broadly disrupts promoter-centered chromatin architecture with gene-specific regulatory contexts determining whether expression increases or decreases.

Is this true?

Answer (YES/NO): NO